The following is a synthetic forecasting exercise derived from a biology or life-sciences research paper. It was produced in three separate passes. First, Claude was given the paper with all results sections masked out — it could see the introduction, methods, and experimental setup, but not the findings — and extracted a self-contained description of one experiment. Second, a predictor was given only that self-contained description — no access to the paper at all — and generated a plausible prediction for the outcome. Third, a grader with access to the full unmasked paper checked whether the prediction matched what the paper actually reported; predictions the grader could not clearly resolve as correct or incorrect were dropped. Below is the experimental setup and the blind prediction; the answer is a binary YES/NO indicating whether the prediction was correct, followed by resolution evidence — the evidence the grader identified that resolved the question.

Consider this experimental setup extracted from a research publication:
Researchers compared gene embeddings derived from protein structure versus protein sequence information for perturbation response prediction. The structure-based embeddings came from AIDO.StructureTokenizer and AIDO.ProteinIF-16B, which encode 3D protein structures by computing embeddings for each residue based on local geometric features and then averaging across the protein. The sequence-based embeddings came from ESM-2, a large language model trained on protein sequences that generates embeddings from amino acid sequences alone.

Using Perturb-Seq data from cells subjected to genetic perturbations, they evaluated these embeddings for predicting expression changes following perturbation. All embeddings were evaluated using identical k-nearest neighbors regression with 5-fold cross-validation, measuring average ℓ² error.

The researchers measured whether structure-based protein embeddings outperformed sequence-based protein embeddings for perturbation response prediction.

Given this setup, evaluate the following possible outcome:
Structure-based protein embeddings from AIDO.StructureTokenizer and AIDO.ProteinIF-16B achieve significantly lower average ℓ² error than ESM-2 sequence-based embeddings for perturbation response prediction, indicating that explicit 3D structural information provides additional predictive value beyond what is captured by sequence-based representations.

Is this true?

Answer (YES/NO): NO